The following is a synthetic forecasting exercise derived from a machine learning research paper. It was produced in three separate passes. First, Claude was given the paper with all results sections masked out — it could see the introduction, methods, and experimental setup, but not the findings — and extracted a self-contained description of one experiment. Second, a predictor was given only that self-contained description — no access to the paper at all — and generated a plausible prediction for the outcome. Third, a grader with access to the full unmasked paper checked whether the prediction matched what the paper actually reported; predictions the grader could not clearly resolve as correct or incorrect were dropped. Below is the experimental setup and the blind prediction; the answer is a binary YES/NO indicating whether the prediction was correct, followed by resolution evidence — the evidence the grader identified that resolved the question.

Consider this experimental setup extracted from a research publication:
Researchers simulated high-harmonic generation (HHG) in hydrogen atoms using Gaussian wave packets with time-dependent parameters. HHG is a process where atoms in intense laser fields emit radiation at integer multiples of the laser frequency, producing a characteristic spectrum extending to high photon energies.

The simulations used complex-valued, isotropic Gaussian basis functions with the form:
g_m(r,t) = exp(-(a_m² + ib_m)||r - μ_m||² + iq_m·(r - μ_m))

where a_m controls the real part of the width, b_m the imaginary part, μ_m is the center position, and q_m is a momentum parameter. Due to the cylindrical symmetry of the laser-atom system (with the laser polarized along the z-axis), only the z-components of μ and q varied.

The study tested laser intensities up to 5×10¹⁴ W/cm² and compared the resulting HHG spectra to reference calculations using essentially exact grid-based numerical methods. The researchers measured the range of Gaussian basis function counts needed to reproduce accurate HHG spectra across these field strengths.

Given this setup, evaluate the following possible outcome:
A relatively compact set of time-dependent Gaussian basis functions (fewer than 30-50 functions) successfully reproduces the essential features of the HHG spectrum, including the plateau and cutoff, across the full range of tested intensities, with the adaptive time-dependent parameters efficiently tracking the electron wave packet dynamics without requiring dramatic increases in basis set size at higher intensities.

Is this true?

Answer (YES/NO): NO